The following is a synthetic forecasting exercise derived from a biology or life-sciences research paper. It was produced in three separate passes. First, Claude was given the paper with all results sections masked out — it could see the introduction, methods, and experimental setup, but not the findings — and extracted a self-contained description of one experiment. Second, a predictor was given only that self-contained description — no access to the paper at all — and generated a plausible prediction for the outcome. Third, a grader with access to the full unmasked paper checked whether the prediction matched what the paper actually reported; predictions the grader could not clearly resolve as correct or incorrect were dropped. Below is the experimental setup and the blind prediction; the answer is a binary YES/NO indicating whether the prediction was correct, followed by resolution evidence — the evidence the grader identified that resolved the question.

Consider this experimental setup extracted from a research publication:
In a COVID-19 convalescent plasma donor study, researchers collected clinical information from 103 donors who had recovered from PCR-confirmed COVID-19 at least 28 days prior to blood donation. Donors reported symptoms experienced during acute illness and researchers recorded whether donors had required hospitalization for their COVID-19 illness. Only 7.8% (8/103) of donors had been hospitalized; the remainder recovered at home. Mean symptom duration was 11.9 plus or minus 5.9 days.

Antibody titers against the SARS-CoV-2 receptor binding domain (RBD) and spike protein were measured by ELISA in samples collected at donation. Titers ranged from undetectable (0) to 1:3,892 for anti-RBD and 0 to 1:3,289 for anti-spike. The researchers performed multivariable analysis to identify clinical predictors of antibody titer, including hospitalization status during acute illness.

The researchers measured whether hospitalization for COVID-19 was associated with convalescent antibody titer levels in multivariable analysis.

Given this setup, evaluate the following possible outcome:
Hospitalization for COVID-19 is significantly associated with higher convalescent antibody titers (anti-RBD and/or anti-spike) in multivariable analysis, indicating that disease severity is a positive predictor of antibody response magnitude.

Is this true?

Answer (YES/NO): YES